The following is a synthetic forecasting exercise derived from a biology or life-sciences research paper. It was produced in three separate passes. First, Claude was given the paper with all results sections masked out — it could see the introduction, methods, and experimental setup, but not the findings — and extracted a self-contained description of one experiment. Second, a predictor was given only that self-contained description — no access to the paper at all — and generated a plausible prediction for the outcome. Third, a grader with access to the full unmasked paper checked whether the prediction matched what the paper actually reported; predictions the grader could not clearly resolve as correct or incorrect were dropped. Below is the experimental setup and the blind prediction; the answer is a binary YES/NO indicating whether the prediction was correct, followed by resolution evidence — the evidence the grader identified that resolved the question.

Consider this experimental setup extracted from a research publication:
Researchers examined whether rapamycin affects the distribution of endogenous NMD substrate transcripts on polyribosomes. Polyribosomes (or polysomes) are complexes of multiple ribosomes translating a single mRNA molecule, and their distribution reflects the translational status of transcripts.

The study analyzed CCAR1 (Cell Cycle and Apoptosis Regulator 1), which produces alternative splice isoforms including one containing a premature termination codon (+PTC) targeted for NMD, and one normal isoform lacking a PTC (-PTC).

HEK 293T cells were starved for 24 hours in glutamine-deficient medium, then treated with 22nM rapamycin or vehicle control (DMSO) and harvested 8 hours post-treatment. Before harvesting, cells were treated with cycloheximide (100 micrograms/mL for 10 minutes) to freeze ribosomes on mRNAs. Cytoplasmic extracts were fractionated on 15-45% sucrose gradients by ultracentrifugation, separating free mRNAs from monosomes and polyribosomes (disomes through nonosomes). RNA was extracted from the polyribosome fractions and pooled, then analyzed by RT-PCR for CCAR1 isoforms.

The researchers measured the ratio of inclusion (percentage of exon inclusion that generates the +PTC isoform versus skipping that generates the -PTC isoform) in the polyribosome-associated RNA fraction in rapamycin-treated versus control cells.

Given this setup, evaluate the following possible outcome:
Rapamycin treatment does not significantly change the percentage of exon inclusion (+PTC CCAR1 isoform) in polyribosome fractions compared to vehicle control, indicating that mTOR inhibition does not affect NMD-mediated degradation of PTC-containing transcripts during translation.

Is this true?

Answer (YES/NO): NO